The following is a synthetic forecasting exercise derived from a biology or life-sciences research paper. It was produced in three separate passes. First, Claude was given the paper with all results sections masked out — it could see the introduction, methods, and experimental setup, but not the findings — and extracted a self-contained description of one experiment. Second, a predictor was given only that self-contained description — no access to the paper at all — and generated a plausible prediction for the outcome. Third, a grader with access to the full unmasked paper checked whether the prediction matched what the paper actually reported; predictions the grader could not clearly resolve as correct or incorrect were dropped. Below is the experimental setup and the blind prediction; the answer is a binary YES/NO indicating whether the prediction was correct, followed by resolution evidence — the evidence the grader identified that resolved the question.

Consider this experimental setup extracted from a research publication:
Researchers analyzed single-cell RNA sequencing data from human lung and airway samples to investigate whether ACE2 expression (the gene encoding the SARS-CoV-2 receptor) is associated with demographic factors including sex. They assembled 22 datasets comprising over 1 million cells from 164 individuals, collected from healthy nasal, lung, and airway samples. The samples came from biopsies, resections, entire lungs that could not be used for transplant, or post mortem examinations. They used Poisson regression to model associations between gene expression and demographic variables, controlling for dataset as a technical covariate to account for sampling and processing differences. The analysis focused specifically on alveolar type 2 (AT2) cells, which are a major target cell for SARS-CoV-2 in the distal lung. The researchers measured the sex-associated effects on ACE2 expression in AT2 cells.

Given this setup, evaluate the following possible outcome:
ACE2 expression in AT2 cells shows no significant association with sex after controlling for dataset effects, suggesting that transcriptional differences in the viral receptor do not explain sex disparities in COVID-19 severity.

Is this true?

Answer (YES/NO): NO